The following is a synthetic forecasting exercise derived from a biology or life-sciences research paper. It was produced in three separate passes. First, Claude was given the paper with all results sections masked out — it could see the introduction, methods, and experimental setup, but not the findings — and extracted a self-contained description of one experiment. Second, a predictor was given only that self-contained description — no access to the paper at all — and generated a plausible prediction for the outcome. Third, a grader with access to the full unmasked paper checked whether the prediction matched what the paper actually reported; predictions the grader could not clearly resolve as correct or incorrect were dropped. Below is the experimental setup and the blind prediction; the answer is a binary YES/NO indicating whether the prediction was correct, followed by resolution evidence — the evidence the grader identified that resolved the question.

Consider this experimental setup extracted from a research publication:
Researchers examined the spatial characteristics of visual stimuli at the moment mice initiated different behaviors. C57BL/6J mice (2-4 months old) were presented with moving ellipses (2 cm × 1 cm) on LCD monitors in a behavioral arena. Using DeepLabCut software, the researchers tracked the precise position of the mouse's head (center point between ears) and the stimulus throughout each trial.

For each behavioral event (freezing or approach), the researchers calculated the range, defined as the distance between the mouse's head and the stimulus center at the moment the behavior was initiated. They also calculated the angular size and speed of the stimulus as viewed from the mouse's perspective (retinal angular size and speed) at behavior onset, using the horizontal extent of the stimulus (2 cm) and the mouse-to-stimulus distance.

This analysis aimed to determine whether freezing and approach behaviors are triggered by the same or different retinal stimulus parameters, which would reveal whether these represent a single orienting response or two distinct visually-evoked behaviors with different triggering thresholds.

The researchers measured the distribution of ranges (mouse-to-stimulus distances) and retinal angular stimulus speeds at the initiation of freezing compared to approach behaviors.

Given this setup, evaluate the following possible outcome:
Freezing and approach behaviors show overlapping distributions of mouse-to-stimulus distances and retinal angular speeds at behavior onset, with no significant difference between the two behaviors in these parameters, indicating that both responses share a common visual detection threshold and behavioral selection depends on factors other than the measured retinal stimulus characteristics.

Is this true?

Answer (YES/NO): NO